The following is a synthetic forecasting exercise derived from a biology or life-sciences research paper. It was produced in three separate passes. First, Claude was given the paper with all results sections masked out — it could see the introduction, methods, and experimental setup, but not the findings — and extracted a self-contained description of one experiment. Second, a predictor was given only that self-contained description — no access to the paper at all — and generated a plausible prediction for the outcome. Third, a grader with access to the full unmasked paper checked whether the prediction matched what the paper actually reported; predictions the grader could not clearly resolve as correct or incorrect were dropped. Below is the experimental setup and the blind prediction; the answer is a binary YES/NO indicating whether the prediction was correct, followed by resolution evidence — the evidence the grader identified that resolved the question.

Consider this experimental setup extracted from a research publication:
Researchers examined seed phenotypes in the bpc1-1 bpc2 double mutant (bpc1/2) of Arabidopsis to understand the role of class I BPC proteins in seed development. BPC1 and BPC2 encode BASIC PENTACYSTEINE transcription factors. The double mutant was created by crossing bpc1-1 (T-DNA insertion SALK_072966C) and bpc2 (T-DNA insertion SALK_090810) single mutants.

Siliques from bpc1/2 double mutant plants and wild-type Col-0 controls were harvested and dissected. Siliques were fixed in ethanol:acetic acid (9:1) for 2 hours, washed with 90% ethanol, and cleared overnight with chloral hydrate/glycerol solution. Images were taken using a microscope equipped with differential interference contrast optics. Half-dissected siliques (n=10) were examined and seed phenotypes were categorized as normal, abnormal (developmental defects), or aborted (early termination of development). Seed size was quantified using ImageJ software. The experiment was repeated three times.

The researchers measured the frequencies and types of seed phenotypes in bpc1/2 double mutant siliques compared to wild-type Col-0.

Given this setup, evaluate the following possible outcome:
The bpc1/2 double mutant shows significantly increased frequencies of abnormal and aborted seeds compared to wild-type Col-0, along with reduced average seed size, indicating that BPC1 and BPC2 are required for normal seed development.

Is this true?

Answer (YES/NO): NO